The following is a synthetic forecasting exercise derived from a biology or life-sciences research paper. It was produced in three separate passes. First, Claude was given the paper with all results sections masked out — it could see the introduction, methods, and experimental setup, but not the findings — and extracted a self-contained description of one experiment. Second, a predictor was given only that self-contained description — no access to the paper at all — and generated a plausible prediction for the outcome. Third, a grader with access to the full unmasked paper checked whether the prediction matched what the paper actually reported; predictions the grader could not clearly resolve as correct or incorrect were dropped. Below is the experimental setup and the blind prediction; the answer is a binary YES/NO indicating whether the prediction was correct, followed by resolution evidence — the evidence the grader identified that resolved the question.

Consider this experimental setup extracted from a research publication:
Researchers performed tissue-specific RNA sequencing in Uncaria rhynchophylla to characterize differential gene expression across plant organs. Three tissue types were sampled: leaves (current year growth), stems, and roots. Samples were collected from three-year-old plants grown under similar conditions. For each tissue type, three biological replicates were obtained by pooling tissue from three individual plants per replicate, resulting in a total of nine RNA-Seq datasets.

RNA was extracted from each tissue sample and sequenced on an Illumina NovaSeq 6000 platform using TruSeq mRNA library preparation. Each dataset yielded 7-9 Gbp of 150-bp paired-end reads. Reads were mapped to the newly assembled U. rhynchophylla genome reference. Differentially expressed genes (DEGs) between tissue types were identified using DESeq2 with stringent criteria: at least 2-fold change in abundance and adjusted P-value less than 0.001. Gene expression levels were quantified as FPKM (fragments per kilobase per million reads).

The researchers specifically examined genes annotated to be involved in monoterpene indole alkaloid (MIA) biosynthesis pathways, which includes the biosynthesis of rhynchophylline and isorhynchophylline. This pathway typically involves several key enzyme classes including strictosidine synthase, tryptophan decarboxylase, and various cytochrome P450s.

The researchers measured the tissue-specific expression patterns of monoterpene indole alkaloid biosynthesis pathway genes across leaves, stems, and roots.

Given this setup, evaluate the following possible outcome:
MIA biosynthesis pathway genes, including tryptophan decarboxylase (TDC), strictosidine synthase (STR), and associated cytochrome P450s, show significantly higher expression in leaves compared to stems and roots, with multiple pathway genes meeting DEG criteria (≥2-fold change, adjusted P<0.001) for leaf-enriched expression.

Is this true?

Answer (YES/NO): NO